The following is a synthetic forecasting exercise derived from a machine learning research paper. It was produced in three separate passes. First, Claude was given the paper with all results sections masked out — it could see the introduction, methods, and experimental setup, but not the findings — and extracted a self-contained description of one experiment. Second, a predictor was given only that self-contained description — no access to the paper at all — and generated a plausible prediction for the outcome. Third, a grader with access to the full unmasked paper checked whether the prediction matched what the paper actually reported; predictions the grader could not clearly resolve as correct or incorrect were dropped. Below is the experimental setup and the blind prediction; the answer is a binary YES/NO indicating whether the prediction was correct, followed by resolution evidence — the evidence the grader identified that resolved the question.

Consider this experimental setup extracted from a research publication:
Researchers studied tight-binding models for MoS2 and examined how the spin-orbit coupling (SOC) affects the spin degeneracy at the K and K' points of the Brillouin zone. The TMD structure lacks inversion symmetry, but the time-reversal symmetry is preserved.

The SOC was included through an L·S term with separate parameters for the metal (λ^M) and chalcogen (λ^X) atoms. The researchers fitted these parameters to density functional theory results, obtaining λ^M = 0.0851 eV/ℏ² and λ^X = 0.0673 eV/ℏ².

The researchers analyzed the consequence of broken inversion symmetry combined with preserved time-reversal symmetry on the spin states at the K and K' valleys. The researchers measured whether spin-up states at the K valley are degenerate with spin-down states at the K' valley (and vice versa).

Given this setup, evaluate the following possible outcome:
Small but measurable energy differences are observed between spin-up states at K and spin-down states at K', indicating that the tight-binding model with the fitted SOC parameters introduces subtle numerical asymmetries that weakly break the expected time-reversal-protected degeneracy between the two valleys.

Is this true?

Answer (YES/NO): NO